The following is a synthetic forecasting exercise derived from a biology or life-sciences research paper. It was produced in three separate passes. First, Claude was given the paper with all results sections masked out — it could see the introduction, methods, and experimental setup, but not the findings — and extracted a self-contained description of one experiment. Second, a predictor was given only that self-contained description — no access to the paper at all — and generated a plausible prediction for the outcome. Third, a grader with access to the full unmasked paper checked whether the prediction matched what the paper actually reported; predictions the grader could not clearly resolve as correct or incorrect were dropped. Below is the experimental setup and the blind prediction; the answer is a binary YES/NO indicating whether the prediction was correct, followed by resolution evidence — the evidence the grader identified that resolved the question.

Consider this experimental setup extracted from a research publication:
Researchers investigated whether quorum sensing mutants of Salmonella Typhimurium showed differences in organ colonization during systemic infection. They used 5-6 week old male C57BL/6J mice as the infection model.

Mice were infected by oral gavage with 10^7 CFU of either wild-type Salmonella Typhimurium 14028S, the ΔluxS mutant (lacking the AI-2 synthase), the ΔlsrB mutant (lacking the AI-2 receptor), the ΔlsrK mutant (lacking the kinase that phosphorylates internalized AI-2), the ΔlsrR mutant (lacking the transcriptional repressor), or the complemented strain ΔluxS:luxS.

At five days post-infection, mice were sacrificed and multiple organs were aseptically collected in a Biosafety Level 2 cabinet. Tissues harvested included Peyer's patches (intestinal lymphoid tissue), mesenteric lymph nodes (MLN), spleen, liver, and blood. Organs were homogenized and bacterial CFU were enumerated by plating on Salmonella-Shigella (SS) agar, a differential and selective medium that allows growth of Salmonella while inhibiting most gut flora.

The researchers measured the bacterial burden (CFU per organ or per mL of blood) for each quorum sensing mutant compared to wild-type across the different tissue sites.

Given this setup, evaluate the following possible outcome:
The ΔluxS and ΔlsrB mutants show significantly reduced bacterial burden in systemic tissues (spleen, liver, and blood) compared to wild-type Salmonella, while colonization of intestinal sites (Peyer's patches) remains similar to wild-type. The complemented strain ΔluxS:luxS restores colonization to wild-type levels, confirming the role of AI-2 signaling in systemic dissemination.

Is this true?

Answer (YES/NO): NO